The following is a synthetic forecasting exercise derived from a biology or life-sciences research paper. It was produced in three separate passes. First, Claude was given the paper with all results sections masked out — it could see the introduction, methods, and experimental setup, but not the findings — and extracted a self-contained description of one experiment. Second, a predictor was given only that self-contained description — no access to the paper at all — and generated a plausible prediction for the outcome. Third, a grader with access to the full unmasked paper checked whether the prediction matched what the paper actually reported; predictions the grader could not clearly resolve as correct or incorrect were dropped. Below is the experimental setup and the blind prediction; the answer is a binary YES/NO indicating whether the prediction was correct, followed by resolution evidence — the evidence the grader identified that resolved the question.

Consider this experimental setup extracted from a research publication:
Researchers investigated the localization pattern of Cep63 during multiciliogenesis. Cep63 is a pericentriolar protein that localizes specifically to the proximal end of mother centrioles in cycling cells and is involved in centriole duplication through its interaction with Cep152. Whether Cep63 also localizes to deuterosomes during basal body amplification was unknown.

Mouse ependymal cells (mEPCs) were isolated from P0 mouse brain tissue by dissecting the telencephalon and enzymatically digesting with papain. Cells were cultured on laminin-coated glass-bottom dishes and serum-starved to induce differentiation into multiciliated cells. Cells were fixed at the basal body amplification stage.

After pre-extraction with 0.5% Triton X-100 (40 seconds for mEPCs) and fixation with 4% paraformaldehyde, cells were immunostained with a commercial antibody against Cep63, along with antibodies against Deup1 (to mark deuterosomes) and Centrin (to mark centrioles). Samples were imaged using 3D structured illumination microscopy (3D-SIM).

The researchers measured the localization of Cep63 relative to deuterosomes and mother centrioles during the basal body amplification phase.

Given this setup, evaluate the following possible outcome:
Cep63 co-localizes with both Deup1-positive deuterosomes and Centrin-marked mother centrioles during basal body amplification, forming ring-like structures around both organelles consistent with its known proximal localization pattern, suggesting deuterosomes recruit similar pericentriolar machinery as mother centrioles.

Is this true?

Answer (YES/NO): NO